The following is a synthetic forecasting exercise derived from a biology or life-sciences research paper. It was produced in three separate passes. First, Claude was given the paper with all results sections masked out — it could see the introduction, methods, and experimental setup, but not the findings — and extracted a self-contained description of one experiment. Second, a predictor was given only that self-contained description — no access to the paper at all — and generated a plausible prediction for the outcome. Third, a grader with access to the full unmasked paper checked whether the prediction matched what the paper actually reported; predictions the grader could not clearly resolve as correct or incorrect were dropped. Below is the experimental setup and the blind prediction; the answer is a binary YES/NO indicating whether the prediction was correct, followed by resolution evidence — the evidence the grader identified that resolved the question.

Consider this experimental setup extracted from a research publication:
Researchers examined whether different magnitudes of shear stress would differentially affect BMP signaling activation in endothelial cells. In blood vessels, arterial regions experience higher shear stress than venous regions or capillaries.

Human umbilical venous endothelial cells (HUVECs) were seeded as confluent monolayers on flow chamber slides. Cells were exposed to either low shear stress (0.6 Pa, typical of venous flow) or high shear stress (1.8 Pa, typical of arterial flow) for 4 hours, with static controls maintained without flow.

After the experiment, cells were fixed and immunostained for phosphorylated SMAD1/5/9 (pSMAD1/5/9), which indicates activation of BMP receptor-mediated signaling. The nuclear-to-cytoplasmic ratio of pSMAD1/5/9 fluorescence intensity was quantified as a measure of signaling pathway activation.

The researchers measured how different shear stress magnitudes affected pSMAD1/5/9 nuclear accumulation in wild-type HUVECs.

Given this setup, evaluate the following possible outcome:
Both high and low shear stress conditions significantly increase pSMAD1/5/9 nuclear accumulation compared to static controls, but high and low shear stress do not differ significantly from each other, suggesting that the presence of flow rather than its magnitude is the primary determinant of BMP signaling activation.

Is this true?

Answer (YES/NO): YES